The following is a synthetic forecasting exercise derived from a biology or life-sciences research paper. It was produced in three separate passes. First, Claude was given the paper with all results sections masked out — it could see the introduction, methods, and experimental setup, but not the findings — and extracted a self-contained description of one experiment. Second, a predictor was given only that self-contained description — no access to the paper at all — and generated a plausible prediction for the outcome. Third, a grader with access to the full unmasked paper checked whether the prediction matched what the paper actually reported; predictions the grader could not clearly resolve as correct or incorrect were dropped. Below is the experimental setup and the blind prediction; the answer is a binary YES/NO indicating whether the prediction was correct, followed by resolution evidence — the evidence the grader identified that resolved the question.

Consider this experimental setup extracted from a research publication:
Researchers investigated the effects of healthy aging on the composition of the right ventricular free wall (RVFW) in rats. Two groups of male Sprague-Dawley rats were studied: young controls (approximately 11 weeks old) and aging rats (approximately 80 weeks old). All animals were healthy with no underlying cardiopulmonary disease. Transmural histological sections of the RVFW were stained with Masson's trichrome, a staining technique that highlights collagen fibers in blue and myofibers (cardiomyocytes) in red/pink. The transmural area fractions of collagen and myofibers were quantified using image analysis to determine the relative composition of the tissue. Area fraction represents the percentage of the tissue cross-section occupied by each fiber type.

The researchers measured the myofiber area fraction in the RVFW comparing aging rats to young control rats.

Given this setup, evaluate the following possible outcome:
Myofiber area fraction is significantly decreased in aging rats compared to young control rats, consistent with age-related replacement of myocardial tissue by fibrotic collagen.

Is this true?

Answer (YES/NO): YES